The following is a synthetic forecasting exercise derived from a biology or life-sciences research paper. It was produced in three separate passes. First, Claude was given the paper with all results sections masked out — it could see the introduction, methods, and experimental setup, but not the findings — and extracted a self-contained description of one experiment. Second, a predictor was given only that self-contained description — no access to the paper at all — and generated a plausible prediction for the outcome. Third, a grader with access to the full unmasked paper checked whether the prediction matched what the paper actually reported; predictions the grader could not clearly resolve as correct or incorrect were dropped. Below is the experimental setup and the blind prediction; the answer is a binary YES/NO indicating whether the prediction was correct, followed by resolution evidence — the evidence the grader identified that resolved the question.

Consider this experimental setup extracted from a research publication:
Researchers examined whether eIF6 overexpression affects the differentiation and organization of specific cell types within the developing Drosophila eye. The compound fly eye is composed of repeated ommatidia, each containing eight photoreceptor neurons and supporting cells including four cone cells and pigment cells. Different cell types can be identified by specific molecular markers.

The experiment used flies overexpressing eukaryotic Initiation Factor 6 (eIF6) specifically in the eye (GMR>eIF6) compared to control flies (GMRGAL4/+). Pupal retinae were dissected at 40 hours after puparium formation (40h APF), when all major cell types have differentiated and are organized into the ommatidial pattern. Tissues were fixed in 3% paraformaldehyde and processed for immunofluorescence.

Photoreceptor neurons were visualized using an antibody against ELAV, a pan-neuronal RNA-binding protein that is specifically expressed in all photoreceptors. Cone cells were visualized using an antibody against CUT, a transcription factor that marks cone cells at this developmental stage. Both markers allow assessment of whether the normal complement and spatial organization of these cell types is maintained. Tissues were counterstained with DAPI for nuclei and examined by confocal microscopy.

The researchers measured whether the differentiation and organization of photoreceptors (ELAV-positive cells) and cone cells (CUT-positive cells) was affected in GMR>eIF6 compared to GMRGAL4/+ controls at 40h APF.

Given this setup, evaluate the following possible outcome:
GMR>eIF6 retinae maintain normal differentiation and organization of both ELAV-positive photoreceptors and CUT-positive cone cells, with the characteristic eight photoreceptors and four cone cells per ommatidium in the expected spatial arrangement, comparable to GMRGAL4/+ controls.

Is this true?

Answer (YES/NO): NO